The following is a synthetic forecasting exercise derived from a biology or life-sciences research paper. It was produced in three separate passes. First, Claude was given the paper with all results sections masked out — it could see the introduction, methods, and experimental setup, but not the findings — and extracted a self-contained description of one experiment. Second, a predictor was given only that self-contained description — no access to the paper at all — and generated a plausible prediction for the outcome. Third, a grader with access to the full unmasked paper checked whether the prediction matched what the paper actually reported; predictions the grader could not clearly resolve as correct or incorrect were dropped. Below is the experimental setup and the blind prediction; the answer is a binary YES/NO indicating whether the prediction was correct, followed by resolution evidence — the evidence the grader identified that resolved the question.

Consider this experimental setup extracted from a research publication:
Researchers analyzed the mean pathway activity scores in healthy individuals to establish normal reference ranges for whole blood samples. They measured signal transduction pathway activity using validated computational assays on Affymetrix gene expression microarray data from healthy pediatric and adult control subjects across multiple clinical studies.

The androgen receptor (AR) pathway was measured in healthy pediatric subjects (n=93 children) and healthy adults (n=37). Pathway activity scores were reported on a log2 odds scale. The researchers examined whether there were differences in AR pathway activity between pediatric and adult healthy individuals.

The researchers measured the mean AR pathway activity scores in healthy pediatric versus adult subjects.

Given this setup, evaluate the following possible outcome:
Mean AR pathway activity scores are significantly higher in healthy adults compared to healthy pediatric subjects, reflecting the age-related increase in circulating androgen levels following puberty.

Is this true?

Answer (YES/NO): NO